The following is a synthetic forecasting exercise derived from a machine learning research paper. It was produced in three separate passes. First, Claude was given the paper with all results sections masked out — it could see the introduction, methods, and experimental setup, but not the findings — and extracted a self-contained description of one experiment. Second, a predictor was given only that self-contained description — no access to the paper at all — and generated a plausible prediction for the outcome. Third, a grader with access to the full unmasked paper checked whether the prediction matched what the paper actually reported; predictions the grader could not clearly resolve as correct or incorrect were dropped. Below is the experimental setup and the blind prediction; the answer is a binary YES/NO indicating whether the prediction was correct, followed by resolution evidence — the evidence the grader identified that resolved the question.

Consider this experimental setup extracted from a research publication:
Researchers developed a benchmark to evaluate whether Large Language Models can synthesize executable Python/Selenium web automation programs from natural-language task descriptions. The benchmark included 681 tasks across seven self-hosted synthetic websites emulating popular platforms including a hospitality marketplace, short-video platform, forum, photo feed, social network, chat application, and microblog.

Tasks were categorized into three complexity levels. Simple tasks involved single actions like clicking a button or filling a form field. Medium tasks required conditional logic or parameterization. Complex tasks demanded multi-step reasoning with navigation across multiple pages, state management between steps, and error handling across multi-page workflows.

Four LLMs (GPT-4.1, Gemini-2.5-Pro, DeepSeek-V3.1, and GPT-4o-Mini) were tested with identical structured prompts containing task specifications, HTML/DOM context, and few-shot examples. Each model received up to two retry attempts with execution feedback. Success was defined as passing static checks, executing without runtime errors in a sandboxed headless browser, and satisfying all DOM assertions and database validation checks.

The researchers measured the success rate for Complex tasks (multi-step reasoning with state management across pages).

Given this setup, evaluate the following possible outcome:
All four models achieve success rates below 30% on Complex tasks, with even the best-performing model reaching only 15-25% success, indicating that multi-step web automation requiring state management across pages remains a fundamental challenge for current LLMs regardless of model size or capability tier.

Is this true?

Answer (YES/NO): NO